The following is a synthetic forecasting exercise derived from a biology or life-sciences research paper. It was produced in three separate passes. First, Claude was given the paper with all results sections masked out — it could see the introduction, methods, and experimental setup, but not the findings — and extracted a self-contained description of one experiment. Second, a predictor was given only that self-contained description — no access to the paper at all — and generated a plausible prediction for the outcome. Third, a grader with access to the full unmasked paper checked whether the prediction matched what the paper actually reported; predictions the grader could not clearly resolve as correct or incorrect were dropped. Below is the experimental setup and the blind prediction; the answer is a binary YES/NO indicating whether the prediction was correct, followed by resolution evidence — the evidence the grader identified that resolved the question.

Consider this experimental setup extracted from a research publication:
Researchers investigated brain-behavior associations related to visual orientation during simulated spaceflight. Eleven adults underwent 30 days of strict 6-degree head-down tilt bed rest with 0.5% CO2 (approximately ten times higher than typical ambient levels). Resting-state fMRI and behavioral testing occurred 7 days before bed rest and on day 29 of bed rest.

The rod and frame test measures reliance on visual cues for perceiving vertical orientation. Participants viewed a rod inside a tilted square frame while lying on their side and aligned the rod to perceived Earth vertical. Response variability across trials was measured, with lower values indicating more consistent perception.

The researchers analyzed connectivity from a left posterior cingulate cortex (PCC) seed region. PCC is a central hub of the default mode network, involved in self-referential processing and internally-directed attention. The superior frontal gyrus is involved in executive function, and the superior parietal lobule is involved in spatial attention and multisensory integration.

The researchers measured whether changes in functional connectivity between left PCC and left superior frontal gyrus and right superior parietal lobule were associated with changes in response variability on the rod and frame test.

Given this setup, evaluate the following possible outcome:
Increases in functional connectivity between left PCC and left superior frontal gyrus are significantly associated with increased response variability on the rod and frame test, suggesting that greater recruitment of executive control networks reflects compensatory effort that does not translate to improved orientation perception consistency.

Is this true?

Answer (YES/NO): YES